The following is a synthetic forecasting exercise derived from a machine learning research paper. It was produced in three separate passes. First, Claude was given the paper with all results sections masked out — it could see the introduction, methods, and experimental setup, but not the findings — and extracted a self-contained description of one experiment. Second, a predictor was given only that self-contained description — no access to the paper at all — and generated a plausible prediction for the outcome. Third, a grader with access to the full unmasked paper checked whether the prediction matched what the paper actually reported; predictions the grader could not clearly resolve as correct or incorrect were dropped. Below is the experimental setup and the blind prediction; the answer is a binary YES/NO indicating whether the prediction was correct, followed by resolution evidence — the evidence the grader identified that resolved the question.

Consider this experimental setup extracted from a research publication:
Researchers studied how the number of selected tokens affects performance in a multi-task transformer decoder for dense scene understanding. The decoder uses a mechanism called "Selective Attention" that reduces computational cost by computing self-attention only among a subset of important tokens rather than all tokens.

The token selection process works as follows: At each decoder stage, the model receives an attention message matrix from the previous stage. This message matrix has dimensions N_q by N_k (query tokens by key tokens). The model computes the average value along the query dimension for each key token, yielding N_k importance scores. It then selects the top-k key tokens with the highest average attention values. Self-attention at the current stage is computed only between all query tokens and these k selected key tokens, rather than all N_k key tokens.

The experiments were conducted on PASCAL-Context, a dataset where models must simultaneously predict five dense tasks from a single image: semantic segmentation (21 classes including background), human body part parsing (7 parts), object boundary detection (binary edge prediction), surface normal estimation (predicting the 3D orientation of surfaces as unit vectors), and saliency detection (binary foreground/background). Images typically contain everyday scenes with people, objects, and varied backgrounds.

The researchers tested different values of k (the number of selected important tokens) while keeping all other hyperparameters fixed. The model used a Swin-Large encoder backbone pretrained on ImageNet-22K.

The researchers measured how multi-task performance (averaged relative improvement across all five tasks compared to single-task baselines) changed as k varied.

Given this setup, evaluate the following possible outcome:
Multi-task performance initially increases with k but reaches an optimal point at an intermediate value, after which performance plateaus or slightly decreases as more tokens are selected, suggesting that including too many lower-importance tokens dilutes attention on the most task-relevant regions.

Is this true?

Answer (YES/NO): NO